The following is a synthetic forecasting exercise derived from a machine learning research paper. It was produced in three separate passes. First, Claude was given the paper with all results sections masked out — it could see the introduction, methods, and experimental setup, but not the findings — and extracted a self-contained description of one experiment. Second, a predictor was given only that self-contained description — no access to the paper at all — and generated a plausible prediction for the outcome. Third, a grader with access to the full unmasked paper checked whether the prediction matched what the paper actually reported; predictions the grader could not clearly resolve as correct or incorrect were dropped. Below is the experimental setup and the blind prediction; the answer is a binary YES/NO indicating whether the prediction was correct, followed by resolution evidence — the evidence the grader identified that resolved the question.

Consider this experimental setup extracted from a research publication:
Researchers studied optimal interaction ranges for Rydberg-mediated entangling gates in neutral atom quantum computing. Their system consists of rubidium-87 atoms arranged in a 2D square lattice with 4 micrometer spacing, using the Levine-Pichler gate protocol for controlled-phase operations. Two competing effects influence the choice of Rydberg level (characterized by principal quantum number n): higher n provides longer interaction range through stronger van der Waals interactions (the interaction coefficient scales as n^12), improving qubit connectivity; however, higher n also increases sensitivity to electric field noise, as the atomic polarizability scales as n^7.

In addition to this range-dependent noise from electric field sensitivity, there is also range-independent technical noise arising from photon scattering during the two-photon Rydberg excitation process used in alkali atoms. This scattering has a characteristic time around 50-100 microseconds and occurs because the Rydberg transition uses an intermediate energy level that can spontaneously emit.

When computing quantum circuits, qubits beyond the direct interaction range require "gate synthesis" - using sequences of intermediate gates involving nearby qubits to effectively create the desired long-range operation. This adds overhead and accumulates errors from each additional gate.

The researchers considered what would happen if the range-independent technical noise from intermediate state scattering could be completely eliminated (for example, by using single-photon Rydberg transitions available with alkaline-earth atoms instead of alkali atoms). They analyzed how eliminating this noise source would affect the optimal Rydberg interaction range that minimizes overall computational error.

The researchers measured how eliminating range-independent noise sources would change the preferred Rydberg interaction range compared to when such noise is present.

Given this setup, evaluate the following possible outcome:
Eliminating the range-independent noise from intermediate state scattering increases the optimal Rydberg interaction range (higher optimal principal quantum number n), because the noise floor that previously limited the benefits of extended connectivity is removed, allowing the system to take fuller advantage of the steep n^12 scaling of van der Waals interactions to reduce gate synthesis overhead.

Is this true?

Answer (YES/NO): NO